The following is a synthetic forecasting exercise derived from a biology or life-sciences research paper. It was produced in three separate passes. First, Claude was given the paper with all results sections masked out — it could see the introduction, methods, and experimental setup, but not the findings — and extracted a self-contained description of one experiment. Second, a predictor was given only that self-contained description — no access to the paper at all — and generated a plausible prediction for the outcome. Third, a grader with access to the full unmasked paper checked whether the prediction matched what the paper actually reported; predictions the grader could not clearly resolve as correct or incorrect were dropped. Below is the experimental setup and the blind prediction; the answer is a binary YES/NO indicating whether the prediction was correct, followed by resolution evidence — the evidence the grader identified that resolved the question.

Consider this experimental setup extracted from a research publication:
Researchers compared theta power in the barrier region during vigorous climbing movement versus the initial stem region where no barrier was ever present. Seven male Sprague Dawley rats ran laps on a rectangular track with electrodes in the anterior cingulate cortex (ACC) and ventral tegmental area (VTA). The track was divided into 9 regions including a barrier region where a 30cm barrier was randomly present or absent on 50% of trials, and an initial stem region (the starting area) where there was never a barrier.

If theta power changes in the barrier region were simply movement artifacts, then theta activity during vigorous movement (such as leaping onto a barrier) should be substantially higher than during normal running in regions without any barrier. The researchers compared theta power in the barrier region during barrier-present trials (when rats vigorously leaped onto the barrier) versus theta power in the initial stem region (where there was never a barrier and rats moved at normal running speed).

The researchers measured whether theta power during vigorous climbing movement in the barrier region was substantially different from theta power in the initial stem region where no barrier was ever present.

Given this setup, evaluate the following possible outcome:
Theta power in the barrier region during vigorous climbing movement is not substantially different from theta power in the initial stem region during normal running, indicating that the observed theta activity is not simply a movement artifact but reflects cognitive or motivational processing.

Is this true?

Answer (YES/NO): YES